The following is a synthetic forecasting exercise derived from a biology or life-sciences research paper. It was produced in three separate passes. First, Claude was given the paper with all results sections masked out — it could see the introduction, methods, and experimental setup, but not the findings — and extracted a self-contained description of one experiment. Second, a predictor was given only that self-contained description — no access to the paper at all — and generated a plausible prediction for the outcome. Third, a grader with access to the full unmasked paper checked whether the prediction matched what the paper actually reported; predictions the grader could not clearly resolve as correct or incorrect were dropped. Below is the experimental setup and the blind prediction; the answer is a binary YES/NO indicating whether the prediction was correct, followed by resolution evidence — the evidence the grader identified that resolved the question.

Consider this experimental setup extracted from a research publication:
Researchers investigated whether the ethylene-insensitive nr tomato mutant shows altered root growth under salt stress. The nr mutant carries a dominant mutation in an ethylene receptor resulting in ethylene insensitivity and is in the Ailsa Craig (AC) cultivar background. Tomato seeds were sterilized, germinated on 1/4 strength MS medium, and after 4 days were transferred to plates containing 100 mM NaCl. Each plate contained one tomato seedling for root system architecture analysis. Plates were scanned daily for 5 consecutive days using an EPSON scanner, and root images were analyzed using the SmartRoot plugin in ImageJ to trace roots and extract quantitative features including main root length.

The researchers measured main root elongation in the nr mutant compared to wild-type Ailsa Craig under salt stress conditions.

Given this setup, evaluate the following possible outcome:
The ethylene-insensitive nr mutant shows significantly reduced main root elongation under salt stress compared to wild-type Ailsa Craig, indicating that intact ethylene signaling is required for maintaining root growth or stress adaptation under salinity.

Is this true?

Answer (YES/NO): NO